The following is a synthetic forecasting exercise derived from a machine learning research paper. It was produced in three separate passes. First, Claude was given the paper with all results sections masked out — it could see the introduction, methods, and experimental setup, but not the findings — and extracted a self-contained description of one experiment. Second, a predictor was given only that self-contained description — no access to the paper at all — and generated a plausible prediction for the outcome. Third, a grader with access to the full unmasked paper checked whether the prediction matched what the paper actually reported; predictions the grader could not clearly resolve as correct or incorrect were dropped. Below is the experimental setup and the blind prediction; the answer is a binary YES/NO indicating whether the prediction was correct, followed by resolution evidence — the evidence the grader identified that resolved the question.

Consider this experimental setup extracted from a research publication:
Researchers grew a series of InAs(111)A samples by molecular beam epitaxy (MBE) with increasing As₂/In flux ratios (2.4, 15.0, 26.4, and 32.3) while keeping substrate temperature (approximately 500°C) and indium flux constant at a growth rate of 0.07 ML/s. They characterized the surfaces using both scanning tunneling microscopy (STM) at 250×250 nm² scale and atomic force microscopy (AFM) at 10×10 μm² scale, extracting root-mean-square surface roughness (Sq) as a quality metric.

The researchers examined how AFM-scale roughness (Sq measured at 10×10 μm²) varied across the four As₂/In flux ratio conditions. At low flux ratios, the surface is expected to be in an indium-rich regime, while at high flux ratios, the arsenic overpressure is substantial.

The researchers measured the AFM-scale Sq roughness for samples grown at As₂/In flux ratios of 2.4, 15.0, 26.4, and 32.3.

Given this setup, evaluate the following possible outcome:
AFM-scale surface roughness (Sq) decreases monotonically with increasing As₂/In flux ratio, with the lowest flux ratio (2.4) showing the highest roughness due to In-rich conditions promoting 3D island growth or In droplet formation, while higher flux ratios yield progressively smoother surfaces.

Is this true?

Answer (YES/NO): NO